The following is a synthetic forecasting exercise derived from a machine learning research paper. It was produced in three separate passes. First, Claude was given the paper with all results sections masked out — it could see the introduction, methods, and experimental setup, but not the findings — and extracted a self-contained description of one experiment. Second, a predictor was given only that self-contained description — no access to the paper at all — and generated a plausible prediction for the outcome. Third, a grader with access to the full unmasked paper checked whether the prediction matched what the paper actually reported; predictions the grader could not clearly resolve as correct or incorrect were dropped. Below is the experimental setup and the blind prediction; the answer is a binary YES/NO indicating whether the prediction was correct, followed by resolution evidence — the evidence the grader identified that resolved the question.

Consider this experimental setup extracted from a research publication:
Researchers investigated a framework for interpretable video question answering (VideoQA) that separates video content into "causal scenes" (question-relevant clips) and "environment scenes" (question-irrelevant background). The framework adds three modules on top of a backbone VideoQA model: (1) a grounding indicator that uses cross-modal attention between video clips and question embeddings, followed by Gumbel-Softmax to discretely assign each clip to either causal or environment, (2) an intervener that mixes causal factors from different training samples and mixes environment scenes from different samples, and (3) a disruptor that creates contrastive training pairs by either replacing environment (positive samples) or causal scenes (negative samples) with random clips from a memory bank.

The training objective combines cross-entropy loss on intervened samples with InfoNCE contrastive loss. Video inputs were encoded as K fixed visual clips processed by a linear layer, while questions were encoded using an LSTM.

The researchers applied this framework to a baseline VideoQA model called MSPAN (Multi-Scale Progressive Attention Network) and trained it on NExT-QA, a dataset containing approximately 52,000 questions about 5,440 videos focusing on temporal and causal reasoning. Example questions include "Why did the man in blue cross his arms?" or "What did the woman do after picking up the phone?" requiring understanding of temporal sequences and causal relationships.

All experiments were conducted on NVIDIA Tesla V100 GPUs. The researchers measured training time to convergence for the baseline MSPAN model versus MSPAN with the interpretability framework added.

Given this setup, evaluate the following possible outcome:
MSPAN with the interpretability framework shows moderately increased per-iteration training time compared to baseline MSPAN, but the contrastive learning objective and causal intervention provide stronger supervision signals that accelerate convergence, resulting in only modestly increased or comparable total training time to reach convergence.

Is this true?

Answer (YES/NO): YES